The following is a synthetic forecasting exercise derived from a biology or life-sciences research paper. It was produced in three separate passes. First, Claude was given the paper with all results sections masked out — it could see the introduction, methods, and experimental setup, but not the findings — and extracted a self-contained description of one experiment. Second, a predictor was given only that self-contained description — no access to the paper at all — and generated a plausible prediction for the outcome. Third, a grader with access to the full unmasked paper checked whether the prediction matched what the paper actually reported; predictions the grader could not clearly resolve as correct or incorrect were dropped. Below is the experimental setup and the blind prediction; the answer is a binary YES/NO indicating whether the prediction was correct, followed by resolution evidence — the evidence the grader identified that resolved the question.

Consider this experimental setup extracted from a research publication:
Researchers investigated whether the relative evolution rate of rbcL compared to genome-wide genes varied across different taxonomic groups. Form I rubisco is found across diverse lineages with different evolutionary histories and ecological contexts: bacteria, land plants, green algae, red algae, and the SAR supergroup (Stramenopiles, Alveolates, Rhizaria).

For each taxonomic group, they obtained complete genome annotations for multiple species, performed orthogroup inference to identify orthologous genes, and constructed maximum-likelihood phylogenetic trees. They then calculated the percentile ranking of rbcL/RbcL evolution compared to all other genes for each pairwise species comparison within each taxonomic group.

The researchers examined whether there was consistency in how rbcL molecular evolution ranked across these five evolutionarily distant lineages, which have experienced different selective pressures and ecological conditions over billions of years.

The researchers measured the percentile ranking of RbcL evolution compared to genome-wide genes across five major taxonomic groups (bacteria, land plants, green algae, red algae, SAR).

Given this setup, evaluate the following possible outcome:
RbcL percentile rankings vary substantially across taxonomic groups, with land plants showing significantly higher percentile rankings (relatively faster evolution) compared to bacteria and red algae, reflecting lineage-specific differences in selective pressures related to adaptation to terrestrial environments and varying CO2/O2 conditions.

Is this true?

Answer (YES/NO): NO